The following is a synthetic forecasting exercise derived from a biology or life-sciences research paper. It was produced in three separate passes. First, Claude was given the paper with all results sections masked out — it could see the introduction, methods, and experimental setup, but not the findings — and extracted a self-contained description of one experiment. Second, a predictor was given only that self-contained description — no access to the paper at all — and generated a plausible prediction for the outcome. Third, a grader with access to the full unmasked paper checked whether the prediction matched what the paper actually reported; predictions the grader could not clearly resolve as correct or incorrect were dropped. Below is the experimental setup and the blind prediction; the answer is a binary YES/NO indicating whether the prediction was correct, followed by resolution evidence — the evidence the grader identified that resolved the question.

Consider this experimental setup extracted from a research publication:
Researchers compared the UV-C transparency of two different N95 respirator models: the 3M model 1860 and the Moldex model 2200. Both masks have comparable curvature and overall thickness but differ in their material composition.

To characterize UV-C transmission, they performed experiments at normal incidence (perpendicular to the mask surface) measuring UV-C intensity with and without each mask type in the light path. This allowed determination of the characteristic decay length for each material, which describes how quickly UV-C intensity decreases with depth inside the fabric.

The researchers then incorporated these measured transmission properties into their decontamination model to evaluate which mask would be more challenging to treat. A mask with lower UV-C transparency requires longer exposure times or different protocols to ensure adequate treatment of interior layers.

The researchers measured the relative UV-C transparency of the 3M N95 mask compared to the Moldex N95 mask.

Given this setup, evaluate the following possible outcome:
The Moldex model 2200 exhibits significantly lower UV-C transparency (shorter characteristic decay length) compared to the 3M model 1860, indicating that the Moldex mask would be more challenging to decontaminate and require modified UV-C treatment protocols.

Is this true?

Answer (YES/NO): NO